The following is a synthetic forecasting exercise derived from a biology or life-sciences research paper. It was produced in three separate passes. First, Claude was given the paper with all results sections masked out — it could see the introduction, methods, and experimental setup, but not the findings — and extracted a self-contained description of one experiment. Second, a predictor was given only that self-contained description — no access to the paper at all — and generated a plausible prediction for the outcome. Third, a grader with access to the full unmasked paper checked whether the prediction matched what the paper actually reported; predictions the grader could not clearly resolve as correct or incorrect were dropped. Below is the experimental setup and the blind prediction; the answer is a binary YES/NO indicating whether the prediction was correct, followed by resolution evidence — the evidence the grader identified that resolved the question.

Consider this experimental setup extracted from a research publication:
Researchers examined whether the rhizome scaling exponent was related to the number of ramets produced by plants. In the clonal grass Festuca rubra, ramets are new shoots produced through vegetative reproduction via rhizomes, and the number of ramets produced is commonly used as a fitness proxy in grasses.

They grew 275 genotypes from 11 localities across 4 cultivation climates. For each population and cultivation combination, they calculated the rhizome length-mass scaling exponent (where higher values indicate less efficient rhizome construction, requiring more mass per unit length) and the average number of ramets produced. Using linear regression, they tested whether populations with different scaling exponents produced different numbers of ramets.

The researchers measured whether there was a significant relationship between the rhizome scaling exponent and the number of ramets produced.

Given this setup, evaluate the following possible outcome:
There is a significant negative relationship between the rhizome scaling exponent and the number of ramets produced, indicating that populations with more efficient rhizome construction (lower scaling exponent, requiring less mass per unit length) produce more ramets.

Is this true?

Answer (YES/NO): NO